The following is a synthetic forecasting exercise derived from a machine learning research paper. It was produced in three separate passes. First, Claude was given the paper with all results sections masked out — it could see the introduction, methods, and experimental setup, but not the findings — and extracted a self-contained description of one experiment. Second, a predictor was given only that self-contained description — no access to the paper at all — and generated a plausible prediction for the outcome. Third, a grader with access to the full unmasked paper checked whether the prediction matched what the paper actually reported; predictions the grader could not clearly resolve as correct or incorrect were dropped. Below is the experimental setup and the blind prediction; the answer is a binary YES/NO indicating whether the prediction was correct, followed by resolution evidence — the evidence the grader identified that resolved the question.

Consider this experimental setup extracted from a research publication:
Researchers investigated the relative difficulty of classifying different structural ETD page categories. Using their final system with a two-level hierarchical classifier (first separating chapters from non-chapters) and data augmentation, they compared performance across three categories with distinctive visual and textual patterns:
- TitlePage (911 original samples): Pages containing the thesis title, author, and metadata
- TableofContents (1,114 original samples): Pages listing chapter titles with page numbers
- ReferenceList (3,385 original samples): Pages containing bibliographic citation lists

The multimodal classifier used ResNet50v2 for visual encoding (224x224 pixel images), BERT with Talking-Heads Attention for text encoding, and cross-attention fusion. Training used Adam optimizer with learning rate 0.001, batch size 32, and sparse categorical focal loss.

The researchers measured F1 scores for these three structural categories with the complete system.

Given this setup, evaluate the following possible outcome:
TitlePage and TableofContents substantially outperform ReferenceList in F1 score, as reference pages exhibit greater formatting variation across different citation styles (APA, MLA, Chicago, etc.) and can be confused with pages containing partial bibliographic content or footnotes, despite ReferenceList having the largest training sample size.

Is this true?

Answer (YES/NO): NO